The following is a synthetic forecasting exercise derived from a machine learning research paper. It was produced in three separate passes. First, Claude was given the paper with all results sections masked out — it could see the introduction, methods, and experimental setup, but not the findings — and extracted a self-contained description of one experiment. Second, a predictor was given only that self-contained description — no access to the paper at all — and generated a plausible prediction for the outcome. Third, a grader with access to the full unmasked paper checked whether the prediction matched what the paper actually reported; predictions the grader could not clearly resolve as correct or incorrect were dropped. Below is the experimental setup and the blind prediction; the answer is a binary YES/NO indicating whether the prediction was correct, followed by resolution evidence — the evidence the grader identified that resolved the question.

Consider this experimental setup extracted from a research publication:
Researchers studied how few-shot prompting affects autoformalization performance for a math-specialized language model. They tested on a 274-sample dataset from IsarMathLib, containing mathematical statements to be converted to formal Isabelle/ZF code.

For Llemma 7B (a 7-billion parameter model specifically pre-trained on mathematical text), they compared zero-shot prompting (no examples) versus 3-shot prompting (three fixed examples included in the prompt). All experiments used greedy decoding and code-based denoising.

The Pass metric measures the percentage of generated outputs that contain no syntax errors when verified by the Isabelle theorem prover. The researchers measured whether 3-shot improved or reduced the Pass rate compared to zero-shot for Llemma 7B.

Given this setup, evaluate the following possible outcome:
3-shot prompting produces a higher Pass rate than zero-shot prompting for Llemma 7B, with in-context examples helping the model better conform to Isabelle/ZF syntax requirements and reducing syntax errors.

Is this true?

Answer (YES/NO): NO